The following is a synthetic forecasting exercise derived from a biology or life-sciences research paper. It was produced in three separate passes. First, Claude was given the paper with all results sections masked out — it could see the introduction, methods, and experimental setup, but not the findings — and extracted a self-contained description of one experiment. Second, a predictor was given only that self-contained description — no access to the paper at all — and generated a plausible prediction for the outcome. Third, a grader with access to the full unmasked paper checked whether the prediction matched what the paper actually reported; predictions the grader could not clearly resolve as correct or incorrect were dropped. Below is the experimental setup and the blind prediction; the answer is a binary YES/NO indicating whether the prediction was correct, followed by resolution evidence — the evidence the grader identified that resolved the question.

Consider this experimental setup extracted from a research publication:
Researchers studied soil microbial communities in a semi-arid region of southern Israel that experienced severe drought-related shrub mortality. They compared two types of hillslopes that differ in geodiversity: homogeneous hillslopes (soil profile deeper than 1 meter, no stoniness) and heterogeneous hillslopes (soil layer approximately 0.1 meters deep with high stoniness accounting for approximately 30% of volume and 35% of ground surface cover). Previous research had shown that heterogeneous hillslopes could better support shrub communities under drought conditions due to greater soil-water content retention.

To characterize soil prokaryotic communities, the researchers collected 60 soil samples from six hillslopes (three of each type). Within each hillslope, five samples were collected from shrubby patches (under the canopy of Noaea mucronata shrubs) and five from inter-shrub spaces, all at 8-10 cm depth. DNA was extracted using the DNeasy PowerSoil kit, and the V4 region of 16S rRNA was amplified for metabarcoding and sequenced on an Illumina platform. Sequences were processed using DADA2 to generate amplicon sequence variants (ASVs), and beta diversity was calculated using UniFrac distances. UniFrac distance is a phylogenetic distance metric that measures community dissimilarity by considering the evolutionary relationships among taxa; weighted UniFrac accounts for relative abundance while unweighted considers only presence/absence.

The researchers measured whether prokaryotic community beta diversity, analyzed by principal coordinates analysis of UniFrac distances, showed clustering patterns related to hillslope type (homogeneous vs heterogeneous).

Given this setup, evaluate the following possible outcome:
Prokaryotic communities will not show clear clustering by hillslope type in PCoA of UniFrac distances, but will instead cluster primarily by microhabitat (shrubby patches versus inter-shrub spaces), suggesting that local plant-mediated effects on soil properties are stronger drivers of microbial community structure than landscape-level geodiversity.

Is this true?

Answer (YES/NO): NO